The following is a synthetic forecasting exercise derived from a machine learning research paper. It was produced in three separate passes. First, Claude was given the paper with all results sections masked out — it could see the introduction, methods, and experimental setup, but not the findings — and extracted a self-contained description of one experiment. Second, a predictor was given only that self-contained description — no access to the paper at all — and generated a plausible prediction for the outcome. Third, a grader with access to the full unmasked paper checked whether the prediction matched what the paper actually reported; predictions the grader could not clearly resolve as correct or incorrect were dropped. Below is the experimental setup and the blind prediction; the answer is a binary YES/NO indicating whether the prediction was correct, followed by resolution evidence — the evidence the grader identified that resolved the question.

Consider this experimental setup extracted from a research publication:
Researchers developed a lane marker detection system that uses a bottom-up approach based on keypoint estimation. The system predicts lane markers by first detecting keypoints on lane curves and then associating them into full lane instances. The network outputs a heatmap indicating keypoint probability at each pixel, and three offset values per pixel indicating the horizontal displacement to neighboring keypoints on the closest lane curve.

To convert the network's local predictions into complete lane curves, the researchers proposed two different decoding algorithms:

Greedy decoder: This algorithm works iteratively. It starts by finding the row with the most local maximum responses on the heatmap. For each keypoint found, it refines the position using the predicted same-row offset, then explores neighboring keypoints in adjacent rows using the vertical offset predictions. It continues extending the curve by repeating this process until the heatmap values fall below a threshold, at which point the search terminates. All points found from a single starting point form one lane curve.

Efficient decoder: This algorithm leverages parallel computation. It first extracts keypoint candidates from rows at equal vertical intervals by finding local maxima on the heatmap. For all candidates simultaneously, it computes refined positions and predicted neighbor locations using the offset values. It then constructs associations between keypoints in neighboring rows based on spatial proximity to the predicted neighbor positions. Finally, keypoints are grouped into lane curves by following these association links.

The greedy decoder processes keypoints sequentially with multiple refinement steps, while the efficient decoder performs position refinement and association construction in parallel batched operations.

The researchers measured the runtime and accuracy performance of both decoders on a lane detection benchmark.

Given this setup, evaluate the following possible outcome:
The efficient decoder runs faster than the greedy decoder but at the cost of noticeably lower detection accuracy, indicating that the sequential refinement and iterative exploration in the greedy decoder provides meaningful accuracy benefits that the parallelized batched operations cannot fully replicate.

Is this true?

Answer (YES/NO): NO